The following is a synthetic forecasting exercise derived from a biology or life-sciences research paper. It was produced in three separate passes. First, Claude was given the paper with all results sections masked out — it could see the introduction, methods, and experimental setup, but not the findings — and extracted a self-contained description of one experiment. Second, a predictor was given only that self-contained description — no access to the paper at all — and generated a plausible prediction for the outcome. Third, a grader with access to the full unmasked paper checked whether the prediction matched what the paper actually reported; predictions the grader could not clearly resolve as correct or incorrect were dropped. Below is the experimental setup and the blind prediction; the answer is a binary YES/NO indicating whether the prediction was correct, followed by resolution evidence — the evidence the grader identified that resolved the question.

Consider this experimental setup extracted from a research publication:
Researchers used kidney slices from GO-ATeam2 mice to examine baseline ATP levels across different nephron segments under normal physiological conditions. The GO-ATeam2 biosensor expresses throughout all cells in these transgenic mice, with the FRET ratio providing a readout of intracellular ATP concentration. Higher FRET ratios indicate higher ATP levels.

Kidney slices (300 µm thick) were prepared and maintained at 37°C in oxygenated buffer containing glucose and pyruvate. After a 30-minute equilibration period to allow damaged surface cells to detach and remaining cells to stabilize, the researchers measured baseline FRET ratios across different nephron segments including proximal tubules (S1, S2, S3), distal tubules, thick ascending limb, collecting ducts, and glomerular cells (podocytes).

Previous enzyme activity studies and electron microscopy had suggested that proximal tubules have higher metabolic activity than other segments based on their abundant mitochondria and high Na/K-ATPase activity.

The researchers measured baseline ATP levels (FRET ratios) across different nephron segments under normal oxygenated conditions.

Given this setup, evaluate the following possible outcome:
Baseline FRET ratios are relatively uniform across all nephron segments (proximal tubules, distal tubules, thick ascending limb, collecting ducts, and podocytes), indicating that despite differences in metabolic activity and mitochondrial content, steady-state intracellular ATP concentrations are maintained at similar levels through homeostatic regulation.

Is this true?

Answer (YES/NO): NO